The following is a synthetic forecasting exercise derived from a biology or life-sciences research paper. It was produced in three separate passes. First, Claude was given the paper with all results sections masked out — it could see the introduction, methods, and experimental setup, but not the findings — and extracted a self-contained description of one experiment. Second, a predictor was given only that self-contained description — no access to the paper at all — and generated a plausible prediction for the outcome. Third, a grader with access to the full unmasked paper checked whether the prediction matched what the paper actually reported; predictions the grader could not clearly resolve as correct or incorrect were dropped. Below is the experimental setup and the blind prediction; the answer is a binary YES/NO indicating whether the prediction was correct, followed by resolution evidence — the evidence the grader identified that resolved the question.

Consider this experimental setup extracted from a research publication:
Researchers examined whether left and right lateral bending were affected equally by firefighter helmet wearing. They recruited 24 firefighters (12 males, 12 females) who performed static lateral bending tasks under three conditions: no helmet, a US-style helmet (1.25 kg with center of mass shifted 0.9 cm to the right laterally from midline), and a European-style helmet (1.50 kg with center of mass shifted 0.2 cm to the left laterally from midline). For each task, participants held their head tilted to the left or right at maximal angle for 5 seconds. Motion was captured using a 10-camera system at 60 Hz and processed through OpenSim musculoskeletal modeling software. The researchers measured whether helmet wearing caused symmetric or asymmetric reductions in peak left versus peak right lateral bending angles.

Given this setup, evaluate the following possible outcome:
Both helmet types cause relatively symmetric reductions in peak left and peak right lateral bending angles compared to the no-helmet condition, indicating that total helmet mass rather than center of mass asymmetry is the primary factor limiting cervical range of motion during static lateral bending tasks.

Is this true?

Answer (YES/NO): NO